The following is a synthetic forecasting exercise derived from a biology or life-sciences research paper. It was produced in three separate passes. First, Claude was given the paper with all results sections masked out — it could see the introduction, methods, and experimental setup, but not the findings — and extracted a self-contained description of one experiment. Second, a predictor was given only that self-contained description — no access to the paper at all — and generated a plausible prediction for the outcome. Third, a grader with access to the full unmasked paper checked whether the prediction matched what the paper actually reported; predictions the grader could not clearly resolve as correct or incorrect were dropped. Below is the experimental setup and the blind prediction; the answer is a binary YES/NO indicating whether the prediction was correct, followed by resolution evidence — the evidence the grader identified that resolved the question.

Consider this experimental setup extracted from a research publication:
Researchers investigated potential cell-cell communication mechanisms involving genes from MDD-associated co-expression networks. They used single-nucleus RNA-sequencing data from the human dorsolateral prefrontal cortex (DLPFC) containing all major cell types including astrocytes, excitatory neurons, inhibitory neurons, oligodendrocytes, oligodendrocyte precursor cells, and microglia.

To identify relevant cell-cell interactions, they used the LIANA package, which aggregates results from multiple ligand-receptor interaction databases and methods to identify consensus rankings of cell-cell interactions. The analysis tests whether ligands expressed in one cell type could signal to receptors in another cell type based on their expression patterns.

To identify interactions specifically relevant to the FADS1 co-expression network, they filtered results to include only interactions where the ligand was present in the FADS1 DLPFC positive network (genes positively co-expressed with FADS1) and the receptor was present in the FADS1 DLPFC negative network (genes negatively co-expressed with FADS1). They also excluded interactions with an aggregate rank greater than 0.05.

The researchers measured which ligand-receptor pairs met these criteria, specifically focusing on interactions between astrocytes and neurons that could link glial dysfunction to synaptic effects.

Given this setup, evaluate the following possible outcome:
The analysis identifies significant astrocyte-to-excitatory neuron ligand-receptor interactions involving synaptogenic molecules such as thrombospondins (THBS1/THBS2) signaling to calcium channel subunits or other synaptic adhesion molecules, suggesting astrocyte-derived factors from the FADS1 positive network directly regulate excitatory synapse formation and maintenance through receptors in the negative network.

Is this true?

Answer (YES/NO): NO